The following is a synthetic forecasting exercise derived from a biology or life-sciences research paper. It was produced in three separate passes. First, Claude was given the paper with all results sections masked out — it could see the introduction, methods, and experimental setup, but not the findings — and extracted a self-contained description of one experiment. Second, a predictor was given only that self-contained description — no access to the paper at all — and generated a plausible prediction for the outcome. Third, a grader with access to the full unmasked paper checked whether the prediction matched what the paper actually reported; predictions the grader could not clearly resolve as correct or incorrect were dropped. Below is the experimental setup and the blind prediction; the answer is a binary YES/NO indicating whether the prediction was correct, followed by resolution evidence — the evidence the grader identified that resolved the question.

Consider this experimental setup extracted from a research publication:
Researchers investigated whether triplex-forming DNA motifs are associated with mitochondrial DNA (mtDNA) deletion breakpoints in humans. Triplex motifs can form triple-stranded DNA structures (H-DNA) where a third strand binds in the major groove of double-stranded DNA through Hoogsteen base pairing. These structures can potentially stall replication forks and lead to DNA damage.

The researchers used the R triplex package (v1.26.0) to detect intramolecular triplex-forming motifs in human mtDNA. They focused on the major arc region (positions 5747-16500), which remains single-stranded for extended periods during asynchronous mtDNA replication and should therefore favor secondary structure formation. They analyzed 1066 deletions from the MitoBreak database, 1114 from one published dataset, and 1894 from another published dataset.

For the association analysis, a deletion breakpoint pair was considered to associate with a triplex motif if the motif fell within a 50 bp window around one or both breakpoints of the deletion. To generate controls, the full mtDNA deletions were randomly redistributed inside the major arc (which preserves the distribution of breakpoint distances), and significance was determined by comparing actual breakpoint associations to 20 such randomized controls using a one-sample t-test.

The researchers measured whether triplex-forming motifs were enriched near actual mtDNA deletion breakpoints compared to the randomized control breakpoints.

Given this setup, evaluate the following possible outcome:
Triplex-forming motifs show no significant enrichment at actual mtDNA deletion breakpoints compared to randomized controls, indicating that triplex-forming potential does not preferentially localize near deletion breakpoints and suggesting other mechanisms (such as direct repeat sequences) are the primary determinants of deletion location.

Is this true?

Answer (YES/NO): NO